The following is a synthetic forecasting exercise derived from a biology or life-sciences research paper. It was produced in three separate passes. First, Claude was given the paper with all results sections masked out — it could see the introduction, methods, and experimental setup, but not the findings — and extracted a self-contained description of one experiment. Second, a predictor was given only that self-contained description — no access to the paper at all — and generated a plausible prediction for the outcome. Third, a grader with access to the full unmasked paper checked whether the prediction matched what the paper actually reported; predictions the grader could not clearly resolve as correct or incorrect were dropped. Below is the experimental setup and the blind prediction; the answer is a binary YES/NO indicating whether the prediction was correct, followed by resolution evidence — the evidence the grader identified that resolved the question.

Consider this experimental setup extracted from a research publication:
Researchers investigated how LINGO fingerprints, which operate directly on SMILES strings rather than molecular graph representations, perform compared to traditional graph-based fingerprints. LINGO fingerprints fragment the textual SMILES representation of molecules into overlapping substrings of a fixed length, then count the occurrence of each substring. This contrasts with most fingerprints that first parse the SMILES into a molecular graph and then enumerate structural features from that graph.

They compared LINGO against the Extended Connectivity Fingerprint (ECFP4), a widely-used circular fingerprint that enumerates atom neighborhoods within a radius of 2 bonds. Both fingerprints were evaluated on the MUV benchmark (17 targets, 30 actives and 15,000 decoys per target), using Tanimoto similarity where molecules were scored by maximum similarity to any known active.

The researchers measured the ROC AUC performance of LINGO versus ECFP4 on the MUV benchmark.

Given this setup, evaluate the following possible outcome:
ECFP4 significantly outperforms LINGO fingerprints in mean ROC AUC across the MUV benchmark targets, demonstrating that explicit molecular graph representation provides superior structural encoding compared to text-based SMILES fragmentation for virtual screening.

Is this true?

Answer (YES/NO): NO